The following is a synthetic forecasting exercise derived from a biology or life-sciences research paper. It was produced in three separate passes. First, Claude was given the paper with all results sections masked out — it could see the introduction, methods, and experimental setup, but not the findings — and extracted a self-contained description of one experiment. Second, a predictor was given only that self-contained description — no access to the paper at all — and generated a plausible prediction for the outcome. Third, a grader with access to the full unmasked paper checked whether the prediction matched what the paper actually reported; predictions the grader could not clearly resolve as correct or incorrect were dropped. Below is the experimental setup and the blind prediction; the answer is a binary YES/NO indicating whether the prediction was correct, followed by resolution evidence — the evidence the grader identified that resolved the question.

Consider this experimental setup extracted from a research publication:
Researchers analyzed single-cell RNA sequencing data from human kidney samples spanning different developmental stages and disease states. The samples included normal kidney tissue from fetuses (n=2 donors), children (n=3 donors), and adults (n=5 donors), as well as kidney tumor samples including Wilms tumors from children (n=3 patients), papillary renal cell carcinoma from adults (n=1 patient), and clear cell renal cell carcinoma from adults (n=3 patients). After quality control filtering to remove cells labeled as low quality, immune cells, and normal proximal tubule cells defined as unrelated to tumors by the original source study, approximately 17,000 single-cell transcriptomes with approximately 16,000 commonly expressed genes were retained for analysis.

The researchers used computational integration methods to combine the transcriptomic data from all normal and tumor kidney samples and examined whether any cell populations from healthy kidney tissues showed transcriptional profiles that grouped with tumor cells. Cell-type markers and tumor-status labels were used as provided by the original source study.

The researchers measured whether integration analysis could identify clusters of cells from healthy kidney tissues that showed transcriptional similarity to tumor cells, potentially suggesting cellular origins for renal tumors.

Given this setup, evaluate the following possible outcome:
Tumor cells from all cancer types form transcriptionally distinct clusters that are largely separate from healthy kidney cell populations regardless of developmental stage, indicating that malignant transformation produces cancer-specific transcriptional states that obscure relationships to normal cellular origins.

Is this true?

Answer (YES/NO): NO